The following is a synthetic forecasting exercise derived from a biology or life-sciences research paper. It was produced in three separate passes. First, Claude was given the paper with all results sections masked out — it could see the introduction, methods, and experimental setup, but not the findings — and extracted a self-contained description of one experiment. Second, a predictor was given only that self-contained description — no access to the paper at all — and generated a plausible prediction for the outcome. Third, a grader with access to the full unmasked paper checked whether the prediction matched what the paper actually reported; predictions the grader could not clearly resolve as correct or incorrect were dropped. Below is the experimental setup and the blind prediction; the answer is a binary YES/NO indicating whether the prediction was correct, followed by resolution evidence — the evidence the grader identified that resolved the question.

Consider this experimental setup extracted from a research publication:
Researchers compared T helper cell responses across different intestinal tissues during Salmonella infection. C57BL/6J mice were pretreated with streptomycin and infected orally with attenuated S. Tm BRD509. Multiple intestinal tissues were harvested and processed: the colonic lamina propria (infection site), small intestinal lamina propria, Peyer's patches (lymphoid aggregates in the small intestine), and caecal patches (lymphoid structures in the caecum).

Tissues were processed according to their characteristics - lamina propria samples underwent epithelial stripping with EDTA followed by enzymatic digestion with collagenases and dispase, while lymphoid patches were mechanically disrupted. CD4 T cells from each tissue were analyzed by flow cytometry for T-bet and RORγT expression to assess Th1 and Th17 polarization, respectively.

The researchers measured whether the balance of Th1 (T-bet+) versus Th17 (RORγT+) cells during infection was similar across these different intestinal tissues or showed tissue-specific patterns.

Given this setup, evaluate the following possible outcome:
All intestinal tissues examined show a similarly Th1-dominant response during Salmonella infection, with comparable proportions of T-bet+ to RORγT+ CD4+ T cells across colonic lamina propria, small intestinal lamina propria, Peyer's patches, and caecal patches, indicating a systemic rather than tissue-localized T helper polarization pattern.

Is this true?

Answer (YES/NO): NO